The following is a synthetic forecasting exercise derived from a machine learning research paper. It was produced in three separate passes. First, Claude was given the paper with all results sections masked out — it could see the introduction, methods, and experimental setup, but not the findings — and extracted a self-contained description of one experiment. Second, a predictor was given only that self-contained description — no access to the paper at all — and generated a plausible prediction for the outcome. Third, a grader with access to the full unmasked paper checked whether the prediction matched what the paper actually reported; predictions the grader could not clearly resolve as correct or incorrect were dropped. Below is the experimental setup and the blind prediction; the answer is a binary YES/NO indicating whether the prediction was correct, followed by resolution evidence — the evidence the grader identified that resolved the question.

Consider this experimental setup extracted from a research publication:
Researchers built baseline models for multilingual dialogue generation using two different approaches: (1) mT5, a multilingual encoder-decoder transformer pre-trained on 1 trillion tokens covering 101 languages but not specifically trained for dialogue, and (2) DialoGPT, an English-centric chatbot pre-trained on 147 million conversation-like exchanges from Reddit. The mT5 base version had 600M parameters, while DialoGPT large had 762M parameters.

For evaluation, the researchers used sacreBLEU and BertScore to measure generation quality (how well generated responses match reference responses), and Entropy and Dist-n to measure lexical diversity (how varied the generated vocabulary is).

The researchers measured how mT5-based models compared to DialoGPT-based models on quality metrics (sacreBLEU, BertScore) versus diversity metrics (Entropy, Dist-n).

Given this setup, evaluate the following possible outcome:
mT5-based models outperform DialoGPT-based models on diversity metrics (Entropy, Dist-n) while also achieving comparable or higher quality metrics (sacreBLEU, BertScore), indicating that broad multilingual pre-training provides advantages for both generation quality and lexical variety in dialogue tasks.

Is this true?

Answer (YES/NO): NO